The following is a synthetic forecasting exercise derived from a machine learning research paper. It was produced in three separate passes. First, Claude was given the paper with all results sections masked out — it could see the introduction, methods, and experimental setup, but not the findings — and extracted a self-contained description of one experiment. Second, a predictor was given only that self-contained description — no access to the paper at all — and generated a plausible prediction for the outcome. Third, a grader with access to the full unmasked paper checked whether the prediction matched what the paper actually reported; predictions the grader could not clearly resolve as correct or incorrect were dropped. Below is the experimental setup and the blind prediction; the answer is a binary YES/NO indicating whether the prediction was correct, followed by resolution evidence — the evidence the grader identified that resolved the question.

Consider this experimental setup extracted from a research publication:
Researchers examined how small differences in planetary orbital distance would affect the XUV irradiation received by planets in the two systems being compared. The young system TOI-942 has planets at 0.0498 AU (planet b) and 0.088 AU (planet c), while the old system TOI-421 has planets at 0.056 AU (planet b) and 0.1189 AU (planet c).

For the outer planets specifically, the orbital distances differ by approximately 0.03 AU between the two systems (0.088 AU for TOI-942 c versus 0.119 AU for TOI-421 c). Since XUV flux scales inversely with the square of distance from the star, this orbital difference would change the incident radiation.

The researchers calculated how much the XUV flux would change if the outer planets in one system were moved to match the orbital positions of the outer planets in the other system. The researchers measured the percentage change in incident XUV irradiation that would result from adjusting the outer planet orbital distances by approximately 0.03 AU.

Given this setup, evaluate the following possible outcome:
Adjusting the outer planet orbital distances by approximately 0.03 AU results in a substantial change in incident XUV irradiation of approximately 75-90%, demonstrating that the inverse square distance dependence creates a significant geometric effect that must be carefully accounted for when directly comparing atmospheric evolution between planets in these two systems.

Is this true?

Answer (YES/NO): NO